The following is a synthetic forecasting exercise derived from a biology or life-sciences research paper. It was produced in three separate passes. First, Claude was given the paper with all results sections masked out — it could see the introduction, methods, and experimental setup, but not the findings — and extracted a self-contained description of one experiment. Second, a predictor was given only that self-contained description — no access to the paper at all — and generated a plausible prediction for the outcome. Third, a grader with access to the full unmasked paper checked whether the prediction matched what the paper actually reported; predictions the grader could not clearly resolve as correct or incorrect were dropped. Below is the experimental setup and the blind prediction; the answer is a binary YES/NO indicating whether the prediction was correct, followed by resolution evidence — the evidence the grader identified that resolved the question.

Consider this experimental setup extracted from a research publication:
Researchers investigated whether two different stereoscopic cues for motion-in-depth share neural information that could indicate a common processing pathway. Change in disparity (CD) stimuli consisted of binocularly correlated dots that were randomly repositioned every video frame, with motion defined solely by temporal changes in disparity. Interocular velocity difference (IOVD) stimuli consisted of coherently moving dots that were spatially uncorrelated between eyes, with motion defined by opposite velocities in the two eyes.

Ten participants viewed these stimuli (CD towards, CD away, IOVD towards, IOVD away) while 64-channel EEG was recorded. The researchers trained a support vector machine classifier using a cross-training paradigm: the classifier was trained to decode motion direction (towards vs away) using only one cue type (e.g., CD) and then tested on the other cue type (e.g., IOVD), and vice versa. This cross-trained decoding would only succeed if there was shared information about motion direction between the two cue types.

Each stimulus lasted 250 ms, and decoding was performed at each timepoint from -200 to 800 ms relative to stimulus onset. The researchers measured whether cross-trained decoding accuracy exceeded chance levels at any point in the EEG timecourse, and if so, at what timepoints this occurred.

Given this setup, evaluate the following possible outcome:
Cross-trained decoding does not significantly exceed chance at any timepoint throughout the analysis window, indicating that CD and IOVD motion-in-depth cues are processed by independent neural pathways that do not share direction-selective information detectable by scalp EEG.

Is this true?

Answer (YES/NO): NO